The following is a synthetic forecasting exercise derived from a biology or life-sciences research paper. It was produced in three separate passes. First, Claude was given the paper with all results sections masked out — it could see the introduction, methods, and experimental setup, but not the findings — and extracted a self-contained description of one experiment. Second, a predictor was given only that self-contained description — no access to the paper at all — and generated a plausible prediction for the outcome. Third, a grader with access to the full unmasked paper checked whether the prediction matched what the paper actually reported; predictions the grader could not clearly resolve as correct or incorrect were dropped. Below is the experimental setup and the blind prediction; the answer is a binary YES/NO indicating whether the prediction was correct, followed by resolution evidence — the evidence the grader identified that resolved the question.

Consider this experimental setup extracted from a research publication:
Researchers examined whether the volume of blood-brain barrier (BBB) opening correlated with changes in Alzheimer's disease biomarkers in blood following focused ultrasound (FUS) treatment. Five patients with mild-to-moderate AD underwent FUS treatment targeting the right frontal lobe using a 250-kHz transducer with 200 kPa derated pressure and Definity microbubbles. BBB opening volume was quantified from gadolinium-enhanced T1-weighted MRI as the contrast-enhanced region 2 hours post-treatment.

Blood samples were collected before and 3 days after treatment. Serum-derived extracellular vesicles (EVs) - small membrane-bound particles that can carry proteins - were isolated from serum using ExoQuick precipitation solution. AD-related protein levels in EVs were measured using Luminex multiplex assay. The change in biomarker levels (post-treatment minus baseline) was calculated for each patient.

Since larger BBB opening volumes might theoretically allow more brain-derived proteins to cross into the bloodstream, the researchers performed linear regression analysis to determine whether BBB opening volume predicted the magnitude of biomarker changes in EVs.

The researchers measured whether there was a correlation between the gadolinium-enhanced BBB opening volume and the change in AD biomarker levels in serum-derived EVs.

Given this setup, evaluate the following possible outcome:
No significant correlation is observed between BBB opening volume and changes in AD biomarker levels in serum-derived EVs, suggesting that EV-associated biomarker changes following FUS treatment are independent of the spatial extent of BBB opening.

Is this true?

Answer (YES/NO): NO